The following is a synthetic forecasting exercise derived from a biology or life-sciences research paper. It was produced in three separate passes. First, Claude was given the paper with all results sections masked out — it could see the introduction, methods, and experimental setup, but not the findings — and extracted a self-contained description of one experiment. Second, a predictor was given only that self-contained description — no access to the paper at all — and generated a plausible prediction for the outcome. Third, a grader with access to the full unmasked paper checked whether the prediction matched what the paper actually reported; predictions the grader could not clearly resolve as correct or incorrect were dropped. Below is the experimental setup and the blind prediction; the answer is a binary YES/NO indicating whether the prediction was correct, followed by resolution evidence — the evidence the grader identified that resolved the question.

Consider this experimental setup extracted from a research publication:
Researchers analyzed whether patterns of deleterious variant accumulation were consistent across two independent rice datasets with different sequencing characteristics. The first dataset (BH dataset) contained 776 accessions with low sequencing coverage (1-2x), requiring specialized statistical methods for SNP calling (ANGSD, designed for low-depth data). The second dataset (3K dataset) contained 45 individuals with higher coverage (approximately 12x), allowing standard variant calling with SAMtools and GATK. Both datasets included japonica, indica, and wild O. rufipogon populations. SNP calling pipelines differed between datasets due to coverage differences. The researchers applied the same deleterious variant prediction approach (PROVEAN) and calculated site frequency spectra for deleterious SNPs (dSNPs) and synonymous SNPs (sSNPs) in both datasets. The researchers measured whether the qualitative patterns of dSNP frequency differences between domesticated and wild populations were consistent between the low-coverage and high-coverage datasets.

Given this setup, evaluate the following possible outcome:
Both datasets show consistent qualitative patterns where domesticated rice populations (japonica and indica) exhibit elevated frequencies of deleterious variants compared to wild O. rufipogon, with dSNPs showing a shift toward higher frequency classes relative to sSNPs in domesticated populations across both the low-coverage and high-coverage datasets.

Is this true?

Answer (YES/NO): YES